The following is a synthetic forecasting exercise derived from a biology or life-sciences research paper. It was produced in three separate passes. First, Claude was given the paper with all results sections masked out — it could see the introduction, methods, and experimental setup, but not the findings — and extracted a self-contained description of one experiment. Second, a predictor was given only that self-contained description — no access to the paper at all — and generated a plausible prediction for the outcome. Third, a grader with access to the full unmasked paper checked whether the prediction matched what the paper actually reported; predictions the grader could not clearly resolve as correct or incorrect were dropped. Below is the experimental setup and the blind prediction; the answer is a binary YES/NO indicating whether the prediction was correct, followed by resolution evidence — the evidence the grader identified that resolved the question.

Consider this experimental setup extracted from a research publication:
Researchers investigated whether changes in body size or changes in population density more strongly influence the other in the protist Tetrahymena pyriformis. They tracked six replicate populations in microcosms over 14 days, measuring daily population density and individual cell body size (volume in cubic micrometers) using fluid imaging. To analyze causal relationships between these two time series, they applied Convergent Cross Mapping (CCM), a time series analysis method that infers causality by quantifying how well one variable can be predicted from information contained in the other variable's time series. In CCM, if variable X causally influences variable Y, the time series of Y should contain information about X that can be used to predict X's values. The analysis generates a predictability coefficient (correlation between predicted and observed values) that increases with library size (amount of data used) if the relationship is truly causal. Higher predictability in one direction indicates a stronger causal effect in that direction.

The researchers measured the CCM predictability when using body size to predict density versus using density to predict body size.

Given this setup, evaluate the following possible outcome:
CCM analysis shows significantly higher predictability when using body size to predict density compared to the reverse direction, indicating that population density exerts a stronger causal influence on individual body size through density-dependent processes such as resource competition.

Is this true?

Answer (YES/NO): NO